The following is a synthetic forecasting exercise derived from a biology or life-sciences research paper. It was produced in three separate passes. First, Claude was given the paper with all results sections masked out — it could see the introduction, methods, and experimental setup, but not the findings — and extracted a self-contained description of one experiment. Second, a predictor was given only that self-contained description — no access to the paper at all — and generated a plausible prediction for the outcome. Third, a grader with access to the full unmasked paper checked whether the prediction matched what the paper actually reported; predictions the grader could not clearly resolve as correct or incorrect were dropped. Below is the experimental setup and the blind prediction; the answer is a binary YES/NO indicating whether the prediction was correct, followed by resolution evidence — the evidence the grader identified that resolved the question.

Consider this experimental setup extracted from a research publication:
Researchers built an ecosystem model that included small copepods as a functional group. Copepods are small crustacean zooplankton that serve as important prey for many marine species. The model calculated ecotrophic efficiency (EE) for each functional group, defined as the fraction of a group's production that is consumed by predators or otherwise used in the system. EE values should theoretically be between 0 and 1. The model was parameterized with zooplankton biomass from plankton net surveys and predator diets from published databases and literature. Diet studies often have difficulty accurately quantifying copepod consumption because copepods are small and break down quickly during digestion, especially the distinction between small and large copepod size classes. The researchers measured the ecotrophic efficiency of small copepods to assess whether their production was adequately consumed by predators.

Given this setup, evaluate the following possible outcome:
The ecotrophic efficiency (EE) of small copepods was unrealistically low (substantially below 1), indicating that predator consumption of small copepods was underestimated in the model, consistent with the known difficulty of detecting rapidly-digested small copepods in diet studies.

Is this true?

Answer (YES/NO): YES